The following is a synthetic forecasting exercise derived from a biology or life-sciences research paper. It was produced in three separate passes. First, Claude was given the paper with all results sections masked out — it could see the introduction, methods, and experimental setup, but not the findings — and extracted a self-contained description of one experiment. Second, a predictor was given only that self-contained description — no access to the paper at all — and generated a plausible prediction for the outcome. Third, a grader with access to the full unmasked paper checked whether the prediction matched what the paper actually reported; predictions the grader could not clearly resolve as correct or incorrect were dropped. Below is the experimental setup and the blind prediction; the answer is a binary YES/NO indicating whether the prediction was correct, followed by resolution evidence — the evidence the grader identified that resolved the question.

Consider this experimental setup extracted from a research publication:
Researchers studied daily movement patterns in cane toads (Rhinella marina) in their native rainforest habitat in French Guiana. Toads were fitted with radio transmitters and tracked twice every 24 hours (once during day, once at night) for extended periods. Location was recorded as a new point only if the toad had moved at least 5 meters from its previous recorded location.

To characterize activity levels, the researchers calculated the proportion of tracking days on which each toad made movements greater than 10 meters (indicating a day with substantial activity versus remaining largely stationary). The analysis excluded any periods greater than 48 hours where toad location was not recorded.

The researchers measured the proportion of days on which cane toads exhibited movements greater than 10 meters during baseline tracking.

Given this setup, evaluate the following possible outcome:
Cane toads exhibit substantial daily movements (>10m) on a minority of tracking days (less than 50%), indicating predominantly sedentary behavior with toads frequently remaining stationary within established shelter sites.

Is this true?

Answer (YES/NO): NO